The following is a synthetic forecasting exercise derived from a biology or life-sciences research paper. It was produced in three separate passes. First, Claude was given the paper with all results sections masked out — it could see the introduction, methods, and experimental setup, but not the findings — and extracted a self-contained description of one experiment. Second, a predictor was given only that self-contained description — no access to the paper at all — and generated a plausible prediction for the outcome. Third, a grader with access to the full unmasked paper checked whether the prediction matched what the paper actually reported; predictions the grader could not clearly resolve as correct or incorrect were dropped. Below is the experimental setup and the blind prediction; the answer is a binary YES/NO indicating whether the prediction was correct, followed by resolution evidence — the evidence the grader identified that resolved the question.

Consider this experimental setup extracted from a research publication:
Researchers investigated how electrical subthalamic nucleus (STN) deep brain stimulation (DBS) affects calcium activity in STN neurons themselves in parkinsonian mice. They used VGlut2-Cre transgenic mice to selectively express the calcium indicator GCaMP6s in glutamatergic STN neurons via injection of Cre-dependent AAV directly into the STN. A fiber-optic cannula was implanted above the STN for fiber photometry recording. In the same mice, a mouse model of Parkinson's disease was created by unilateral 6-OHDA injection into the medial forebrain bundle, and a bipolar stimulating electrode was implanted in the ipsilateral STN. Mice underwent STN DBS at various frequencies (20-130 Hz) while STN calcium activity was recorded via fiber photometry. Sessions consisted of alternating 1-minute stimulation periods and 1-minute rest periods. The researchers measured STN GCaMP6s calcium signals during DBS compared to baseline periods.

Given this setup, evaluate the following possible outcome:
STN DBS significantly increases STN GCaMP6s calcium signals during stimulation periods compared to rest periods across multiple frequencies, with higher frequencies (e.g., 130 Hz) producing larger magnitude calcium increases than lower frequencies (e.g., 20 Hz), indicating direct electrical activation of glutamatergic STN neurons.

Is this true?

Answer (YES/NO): NO